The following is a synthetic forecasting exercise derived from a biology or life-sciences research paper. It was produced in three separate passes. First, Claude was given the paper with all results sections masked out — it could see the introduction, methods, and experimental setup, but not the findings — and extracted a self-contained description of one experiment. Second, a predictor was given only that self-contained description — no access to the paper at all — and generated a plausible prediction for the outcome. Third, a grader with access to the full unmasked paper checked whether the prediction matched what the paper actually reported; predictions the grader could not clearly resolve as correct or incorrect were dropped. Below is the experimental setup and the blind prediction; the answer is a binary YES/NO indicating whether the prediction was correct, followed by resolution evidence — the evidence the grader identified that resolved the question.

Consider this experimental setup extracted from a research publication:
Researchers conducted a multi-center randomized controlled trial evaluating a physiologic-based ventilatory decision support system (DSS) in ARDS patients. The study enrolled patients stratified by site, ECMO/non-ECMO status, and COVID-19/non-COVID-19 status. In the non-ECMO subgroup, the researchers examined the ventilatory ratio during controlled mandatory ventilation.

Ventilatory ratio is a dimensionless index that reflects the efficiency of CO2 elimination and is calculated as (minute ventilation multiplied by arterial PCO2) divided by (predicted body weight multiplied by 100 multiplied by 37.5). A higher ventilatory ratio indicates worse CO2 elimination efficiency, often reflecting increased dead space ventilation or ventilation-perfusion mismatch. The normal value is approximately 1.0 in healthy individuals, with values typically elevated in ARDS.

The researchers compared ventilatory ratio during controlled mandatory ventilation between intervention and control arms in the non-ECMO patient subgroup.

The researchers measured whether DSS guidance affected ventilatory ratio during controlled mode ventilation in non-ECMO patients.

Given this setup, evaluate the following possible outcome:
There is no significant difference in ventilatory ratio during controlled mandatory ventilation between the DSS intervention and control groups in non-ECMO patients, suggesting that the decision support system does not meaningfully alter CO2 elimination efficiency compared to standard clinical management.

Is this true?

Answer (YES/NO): NO